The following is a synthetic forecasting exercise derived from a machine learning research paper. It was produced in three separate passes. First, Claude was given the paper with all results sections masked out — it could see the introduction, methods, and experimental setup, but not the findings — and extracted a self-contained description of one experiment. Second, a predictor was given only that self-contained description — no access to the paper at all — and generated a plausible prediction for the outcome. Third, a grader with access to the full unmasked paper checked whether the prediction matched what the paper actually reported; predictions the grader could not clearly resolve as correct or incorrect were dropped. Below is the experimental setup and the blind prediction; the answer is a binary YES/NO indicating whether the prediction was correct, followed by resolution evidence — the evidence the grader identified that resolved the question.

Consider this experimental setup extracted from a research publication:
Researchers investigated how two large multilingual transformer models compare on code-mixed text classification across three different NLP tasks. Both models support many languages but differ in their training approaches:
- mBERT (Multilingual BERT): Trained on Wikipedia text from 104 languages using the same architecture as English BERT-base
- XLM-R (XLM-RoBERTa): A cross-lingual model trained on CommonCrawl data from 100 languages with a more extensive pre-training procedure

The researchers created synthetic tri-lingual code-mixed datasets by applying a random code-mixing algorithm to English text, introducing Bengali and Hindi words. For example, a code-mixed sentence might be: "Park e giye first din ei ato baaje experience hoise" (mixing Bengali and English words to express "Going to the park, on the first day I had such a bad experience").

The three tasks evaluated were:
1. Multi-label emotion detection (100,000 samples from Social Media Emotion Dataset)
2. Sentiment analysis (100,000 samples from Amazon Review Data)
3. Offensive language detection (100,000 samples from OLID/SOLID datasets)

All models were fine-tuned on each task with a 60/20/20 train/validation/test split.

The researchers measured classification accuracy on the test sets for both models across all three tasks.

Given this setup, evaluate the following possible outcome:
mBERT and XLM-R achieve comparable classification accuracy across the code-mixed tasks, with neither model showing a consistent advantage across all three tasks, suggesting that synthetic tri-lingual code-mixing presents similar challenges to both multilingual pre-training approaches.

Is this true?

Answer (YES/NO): NO